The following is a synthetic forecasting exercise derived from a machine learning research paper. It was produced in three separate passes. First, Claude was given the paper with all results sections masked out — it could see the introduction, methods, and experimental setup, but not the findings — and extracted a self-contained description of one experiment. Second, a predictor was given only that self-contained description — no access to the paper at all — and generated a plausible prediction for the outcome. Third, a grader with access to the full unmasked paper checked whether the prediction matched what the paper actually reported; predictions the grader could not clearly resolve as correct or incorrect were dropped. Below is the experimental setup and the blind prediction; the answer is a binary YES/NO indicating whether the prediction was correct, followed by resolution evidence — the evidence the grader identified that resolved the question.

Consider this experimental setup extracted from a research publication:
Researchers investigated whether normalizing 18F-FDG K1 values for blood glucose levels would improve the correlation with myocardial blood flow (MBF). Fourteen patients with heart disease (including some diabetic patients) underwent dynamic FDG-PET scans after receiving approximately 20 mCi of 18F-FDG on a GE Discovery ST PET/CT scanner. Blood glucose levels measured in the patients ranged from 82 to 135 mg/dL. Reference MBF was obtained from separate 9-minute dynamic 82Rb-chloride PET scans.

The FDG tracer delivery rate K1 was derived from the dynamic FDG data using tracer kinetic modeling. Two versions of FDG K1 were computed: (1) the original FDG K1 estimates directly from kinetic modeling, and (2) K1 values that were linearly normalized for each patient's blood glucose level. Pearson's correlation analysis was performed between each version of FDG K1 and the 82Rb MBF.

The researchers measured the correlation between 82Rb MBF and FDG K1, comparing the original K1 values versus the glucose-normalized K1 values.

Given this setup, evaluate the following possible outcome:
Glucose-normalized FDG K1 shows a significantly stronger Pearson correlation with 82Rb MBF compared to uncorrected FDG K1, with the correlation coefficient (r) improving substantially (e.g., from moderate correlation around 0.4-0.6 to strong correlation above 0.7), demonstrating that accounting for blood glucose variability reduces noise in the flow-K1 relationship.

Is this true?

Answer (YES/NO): NO